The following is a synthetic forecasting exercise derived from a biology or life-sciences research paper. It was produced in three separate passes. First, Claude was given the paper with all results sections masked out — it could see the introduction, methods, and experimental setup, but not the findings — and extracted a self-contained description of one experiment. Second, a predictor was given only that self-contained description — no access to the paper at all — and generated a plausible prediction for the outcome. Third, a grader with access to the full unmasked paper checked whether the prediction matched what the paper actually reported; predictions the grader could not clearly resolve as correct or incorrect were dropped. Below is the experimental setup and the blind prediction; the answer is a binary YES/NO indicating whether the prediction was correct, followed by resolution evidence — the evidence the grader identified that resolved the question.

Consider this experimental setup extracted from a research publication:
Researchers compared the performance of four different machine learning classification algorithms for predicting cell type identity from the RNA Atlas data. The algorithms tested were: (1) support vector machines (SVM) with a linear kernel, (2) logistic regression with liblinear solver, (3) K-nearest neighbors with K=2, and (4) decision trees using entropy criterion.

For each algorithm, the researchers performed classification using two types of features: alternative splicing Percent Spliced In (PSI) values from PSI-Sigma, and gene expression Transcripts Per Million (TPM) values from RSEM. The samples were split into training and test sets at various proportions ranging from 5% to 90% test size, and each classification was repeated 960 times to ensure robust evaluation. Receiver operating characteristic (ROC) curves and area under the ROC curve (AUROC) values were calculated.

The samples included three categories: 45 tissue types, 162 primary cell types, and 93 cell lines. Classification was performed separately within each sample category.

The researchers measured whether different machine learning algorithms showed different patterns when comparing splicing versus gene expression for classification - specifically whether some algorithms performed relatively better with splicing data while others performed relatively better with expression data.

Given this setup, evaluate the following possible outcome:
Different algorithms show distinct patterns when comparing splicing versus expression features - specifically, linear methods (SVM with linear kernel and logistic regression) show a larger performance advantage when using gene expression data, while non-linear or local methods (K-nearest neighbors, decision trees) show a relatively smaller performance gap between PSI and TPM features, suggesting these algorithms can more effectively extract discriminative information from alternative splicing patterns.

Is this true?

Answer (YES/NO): NO